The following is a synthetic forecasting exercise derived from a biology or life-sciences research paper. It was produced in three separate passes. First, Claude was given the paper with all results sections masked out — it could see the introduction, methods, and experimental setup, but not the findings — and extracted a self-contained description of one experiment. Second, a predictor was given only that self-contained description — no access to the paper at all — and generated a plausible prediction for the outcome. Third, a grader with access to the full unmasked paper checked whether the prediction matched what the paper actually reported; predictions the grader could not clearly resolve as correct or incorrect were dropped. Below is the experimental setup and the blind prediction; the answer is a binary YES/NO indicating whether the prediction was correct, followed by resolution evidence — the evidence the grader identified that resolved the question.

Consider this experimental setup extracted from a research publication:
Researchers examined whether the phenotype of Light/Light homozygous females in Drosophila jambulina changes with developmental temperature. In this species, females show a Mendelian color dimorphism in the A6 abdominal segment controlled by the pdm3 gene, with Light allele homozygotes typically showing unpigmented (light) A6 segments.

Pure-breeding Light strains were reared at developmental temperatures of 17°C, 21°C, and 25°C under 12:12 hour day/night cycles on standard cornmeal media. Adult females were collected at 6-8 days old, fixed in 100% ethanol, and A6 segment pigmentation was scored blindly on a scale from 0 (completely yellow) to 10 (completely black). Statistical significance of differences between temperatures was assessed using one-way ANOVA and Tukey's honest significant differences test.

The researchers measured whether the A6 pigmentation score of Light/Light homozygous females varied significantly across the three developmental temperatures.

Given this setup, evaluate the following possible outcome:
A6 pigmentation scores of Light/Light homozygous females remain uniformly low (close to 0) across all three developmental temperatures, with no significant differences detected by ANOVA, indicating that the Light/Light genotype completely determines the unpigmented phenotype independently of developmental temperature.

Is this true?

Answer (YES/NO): YES